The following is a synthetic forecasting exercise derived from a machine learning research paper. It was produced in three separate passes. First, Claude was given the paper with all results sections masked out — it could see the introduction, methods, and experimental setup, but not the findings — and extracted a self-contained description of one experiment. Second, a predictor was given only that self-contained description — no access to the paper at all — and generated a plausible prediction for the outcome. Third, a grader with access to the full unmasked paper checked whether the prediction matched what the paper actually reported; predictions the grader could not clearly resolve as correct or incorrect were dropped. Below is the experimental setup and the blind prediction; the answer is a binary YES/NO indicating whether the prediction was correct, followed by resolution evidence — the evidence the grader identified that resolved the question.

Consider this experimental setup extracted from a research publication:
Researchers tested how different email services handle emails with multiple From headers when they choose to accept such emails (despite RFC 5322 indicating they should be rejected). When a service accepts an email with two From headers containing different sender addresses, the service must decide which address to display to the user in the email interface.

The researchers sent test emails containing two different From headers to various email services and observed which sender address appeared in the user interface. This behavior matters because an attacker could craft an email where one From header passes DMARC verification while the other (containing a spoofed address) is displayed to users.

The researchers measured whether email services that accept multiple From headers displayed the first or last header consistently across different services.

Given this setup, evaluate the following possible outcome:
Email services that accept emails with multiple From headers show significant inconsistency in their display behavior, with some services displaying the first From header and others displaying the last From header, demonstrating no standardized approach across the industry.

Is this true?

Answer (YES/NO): YES